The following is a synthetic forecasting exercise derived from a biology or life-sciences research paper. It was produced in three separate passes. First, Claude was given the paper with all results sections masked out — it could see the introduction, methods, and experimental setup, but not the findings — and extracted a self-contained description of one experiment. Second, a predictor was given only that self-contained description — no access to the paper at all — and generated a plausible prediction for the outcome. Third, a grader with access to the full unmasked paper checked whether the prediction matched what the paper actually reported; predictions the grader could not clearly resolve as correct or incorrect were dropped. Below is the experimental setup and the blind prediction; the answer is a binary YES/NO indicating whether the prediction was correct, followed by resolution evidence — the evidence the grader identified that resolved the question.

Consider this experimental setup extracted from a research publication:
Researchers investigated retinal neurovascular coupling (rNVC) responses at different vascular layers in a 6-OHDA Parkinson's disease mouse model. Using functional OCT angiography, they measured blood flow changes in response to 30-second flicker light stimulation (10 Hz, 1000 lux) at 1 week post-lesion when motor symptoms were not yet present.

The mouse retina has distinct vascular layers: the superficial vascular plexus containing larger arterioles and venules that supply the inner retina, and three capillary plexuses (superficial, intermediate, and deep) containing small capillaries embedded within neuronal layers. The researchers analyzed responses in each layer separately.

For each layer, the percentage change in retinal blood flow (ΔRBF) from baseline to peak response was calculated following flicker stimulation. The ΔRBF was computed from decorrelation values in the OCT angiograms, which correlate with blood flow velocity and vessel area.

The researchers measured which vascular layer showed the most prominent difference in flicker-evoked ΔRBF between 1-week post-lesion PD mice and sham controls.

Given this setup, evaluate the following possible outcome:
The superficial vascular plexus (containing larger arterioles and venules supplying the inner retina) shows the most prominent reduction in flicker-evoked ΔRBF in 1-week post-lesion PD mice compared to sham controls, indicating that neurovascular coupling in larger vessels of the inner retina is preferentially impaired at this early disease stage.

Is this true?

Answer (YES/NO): NO